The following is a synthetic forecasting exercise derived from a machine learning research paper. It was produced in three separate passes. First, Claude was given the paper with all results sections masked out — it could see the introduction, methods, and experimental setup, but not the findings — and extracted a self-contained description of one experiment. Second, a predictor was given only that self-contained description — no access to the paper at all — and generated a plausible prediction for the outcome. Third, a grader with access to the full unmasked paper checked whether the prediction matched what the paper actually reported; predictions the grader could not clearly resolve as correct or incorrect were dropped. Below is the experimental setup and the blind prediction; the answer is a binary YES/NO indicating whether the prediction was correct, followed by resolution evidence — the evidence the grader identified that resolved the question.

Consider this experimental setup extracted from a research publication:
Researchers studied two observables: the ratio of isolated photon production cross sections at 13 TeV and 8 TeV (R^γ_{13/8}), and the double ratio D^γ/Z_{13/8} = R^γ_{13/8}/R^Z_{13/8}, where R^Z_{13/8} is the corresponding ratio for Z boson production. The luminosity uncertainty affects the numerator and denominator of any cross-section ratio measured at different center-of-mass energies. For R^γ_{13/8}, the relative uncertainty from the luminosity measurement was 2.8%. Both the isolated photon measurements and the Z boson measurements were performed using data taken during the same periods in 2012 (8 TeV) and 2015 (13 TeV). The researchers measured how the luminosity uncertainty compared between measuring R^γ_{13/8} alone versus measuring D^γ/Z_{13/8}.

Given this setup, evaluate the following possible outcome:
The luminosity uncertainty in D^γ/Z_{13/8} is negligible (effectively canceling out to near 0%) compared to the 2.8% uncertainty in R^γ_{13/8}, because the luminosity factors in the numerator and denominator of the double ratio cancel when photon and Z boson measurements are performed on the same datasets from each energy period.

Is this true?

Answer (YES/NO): YES